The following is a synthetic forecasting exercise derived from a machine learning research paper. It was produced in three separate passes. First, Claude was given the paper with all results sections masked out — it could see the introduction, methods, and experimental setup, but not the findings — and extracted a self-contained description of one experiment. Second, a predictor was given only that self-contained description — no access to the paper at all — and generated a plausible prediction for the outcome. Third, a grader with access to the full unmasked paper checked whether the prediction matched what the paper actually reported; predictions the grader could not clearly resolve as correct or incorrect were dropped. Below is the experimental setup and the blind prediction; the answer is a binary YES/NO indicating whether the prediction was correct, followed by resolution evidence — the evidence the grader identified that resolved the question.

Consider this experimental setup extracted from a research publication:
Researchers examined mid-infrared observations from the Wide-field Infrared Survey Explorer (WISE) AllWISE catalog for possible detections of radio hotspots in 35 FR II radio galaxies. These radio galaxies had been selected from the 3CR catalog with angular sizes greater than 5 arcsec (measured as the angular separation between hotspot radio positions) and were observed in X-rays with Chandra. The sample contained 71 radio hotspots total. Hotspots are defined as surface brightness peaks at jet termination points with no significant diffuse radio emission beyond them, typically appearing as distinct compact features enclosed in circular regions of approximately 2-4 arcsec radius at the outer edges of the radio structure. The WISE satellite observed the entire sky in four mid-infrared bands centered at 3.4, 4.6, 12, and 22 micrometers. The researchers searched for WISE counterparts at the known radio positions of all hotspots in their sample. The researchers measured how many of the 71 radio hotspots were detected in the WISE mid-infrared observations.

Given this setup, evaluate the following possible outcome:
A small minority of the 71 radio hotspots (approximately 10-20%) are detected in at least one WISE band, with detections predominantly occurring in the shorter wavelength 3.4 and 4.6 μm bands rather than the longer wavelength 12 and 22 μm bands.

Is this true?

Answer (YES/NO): NO